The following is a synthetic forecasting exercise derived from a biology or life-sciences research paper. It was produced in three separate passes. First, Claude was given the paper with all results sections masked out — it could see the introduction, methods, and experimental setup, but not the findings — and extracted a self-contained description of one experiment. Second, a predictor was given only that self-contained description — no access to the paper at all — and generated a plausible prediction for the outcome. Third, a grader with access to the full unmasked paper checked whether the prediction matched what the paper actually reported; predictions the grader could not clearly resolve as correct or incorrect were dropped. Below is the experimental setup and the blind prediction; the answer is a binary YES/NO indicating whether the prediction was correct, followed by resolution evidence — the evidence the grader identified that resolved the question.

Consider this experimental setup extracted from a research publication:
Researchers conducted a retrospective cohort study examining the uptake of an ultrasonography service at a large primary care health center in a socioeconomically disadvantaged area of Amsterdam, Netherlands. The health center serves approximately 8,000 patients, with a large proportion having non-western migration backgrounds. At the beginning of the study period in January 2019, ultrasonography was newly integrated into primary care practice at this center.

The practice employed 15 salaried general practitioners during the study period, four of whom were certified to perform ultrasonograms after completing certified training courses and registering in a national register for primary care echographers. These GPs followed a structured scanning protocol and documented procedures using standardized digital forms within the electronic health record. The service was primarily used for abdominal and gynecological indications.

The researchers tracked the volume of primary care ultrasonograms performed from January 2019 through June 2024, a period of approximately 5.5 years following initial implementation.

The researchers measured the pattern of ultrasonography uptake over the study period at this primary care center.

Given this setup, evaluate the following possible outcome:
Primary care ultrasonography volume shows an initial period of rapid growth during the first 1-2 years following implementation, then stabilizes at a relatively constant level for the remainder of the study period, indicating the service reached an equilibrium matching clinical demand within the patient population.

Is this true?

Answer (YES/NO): NO